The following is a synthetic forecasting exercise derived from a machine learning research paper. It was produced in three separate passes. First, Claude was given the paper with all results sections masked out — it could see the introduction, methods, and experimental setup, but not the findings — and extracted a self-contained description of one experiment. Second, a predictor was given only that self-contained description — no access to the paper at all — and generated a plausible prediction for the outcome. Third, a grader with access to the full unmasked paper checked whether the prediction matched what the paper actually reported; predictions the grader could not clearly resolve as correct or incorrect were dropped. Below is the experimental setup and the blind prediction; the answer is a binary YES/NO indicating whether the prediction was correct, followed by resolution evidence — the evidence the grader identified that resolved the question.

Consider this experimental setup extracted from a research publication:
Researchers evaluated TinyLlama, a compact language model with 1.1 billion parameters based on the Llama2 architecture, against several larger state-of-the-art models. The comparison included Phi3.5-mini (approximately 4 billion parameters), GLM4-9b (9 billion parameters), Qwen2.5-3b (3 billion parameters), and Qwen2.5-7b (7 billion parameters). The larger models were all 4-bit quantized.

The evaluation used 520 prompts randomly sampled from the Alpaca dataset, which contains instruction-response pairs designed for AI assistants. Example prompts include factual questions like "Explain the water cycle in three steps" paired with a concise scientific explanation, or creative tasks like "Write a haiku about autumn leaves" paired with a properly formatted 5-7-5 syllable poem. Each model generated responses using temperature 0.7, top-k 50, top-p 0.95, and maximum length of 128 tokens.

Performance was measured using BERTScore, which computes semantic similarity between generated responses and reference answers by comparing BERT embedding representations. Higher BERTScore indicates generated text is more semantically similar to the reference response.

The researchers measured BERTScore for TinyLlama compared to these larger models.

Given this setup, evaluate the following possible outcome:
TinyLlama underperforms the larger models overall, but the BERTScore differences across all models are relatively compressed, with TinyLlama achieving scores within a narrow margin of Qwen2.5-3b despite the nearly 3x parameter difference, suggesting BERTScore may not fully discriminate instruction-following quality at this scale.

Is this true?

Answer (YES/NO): YES